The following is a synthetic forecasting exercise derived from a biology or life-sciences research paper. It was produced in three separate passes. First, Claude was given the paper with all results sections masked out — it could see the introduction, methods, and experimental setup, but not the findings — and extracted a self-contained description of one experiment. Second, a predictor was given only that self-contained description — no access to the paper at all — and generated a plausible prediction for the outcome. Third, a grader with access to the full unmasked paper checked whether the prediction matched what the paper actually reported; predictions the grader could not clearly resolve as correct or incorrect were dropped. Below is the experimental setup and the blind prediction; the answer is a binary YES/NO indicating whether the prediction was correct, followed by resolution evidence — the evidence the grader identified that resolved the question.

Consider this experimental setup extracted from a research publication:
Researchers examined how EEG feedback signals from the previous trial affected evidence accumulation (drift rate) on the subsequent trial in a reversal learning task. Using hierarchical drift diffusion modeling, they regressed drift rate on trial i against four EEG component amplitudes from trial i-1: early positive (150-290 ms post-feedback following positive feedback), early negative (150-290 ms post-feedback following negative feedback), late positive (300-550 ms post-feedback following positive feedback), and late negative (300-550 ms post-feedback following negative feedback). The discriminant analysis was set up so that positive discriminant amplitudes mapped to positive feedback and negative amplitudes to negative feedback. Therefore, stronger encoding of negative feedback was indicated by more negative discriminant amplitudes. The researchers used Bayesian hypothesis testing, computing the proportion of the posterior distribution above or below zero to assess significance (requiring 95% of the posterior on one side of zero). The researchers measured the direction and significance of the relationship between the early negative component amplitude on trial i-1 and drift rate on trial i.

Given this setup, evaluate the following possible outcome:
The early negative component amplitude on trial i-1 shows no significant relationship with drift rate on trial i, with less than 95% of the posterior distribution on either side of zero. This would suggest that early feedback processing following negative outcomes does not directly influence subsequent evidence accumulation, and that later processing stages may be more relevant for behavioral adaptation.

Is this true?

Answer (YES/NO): NO